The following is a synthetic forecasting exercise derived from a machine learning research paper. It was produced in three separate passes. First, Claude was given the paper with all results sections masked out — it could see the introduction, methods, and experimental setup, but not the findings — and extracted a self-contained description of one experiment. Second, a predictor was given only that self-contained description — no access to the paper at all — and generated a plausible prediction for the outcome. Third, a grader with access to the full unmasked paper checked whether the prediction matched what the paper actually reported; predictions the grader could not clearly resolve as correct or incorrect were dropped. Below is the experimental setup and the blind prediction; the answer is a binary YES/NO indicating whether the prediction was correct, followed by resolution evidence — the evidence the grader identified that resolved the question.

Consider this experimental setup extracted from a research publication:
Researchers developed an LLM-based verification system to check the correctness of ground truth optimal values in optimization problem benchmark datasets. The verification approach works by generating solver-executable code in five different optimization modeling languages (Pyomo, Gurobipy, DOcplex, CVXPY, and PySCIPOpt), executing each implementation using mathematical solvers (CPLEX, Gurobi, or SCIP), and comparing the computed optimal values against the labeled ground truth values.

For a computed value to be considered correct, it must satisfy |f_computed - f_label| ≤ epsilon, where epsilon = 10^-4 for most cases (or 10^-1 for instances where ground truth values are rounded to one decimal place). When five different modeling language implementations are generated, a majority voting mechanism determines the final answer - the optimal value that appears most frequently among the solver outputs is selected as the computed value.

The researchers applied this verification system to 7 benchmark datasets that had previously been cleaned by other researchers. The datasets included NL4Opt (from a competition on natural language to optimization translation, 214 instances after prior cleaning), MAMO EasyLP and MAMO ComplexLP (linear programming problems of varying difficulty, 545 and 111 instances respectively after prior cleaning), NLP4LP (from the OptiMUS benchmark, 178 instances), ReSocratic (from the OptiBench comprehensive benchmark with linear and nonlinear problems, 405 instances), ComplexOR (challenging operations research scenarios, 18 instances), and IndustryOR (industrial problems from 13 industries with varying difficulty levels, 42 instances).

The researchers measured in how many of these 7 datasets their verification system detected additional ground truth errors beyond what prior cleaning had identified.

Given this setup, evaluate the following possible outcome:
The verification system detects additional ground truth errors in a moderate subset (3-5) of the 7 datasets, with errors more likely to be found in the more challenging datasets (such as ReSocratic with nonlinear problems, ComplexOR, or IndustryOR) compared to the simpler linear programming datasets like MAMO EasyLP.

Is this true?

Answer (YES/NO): YES